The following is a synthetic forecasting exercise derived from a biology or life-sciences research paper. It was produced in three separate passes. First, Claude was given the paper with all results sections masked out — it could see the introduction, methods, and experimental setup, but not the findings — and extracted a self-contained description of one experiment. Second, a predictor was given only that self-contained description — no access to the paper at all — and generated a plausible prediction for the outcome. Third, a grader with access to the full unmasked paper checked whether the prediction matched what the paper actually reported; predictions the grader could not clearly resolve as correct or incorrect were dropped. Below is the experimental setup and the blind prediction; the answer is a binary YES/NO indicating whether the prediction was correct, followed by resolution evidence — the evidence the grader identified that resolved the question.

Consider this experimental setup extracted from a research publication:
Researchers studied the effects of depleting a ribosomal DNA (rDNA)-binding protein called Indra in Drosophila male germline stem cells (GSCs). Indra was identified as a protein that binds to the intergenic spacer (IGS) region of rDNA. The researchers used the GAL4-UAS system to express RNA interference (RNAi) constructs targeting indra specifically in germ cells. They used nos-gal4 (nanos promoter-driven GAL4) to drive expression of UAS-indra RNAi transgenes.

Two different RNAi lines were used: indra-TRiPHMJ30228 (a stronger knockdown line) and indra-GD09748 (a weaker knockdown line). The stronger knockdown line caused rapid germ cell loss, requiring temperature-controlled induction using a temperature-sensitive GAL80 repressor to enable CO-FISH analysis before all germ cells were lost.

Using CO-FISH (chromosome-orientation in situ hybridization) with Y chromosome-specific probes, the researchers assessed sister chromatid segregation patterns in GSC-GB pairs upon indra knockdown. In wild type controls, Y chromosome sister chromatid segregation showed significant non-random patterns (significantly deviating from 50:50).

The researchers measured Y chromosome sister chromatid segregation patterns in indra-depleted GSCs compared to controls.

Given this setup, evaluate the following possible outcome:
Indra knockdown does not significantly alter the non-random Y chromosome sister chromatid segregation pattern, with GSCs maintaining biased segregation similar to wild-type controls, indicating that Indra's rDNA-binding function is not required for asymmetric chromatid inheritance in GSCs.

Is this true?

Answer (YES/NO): NO